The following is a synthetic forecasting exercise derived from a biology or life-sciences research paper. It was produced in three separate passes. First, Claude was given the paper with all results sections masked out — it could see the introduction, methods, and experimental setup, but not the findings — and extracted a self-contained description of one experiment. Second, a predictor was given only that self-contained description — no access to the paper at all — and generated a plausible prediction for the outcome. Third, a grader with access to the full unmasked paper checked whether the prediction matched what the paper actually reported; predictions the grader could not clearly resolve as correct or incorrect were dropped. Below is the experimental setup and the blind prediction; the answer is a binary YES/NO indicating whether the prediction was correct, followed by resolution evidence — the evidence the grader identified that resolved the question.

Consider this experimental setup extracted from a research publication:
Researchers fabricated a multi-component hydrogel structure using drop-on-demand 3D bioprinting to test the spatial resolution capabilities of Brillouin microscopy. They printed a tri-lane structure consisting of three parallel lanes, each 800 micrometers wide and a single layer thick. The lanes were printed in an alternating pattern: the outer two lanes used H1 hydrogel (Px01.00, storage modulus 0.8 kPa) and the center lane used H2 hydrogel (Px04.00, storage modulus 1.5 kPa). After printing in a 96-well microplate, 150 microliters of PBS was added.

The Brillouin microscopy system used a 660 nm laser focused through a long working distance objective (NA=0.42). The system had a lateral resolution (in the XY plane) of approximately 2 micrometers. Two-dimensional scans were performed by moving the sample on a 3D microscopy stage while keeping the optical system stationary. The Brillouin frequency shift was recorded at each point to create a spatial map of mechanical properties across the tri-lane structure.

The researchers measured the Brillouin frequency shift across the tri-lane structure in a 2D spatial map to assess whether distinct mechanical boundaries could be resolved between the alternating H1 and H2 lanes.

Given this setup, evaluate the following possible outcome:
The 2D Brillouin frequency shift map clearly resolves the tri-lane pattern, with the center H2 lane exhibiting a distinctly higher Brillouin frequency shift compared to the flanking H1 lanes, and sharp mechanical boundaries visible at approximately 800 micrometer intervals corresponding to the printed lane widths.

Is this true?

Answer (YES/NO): NO